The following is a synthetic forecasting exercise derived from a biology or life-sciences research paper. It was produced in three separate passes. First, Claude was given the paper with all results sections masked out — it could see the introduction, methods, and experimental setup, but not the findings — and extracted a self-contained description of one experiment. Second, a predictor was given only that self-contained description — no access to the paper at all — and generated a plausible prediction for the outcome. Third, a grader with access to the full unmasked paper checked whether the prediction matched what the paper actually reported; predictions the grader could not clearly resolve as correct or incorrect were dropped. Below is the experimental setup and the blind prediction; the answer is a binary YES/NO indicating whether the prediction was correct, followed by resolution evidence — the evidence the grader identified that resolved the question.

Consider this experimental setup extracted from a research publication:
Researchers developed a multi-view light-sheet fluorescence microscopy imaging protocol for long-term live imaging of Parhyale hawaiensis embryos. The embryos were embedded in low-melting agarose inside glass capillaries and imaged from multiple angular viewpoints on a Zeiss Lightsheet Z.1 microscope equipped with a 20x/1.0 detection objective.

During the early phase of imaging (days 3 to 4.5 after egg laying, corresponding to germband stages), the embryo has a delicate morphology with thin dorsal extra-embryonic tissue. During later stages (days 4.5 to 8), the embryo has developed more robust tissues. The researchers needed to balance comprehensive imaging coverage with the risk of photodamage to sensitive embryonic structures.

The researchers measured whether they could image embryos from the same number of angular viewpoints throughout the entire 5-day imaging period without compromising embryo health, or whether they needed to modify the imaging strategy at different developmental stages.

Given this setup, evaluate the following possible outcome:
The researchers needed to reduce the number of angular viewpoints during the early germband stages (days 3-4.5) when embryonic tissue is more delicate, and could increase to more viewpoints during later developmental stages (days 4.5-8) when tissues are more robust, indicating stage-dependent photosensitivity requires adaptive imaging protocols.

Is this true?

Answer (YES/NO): YES